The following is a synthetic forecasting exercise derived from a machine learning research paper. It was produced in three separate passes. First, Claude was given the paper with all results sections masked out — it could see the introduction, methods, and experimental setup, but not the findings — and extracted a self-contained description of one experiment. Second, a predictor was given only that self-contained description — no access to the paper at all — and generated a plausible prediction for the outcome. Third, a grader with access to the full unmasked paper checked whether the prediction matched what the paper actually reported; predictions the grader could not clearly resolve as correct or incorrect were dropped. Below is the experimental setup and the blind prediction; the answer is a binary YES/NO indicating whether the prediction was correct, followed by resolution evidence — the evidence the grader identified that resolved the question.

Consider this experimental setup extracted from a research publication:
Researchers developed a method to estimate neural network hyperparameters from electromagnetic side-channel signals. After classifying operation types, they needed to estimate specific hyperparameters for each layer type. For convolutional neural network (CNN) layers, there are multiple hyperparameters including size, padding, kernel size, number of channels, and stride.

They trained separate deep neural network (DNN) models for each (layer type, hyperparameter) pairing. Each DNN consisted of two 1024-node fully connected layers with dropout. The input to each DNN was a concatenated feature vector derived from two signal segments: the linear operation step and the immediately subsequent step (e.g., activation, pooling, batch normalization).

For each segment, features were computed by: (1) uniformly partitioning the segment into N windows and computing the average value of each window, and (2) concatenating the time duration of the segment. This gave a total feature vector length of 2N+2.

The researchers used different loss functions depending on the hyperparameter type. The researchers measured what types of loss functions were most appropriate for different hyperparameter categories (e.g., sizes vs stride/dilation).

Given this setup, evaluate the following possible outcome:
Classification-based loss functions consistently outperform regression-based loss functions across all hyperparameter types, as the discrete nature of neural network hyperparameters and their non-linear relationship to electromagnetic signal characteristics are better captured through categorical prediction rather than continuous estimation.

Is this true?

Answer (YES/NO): NO